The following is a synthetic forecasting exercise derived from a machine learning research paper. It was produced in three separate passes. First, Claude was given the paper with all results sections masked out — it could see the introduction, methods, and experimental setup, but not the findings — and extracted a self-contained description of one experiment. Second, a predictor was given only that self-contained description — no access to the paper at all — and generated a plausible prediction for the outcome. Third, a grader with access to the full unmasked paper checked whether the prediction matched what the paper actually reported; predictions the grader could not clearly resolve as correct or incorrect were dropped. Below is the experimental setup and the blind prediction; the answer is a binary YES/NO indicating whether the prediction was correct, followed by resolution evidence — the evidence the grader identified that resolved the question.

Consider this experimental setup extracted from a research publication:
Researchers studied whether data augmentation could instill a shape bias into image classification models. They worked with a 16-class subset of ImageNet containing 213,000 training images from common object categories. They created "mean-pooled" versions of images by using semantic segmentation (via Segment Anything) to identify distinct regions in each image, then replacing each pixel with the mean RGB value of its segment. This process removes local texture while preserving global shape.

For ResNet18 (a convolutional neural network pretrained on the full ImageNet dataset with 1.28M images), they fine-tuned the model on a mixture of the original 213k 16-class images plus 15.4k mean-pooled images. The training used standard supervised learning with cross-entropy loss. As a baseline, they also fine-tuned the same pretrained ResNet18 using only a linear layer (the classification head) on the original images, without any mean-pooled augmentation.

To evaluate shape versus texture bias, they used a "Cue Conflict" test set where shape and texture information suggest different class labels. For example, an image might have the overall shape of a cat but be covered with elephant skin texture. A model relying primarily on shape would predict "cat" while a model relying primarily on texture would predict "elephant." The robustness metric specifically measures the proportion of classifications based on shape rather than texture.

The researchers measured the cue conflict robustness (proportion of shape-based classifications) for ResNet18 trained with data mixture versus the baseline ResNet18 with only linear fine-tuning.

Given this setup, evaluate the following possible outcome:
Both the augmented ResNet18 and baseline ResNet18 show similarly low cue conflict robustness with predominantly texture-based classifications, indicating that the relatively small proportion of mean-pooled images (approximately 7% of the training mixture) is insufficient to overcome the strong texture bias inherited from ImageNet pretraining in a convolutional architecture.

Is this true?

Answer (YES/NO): NO